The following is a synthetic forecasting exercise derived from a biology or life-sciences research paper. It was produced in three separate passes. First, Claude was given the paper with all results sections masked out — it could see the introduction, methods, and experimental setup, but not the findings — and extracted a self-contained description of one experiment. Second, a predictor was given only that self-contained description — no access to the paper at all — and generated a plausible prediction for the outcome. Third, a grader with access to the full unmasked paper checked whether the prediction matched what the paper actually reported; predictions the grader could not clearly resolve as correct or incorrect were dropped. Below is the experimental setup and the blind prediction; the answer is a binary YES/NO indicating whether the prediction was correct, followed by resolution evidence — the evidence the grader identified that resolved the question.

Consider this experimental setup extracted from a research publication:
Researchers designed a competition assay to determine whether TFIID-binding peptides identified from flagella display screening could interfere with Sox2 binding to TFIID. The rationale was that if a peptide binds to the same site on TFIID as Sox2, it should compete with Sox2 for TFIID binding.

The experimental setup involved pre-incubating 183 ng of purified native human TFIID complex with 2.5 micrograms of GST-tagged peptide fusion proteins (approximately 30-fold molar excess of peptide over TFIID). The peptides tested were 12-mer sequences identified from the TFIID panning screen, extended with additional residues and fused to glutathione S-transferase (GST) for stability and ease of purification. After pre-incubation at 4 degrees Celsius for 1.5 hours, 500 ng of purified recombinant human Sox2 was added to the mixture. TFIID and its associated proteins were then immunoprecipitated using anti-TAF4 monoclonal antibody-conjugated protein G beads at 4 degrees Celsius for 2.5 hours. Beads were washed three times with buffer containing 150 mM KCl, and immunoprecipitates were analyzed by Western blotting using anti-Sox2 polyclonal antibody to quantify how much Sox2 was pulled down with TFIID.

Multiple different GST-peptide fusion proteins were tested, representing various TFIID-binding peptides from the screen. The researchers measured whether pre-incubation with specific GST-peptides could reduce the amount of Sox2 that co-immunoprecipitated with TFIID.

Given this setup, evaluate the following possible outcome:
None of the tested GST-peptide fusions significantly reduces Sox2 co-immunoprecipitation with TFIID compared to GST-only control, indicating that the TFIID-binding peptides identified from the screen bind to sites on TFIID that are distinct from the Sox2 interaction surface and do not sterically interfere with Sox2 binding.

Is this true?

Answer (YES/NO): NO